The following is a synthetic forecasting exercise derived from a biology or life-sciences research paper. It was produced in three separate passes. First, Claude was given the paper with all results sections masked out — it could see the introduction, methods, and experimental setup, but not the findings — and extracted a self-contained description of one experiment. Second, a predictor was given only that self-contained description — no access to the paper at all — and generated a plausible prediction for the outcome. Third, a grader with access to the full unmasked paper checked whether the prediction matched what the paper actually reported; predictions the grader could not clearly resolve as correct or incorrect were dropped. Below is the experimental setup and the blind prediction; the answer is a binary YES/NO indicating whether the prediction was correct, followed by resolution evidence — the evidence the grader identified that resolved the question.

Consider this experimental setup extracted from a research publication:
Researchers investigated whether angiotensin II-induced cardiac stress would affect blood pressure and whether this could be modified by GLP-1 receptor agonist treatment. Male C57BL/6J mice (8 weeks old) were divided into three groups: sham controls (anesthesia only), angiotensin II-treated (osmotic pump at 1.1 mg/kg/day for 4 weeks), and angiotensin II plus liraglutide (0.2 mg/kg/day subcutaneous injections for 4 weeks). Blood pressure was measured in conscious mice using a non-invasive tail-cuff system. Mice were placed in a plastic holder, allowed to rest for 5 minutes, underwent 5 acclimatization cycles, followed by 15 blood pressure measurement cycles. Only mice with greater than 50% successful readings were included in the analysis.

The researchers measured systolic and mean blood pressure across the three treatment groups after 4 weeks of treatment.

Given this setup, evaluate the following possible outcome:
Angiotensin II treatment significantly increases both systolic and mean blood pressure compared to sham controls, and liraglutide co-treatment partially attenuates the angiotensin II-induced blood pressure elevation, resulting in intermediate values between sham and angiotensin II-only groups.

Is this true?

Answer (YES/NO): NO